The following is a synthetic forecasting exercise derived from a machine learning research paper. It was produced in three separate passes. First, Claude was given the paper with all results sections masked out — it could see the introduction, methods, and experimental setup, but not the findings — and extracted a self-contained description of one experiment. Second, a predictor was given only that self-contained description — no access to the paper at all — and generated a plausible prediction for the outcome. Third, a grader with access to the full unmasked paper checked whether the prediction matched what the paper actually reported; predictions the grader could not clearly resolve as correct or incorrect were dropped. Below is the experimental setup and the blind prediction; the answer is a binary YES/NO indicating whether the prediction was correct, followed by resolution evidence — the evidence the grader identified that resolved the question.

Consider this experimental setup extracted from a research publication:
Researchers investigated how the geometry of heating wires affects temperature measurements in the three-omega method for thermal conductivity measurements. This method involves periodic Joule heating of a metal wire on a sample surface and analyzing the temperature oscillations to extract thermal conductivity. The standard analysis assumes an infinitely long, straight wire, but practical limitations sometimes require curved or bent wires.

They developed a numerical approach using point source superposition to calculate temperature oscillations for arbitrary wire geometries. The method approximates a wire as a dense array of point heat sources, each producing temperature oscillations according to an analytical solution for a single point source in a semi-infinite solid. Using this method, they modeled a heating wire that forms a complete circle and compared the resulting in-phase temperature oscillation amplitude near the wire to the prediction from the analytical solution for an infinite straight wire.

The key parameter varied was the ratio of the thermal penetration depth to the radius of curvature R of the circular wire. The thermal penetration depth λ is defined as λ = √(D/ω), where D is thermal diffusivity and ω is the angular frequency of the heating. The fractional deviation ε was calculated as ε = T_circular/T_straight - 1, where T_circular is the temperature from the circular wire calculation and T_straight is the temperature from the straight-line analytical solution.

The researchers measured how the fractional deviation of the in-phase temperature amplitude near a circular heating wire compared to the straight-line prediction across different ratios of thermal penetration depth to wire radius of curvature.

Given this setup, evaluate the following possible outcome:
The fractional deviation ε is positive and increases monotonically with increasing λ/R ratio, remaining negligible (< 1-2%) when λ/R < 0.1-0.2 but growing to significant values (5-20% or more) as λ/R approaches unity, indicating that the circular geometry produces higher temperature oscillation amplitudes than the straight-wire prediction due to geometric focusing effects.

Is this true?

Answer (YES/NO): NO